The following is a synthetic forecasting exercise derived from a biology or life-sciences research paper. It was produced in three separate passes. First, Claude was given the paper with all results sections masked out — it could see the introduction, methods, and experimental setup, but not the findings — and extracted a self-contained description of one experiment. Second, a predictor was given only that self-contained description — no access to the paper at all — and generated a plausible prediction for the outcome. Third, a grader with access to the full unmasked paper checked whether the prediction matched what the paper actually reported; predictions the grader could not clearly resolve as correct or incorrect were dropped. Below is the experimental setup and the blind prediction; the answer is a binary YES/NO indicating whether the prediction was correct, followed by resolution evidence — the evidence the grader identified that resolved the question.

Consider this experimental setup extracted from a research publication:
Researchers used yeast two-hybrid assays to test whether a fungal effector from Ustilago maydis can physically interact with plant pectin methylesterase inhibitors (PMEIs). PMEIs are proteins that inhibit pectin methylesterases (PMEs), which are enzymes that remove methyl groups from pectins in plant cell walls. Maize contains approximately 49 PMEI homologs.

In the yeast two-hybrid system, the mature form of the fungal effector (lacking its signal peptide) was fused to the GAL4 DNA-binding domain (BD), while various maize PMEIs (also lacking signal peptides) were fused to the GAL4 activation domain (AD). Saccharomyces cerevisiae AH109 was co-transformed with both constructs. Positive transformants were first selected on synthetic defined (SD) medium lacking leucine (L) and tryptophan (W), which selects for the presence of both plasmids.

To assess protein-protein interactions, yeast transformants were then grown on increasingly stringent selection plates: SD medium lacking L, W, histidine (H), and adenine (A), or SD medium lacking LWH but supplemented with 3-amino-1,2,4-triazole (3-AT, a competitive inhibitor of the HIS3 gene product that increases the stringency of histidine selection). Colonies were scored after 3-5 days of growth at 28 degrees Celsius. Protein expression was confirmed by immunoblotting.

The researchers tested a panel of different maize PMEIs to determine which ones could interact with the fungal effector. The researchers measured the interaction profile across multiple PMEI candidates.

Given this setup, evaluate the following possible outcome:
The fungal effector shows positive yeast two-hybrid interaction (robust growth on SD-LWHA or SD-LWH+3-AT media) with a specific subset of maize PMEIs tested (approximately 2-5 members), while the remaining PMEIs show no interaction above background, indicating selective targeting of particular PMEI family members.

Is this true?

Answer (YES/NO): YES